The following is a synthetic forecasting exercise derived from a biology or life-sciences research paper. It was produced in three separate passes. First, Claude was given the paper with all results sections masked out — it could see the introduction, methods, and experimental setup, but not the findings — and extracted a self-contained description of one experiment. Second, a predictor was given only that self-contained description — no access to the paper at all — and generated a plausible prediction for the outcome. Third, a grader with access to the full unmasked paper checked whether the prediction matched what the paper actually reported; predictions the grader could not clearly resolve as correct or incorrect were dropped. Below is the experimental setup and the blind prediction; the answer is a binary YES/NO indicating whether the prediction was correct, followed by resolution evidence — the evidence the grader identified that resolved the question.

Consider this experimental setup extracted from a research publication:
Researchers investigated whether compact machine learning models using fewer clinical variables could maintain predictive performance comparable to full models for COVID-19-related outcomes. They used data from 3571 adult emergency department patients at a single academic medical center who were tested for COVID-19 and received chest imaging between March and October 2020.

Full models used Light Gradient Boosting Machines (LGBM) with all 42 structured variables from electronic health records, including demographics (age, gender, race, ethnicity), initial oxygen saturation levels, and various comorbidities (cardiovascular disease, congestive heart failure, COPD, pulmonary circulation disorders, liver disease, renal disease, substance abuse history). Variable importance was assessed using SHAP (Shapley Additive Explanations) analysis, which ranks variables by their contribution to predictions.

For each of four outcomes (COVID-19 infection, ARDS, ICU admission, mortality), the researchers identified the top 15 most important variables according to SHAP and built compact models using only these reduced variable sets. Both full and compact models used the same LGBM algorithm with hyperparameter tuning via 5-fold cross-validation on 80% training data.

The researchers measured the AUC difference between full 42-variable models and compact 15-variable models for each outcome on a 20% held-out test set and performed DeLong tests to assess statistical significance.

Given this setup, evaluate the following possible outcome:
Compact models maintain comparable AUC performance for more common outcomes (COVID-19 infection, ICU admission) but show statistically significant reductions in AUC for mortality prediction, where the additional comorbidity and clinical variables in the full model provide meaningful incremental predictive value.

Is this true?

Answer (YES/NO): NO